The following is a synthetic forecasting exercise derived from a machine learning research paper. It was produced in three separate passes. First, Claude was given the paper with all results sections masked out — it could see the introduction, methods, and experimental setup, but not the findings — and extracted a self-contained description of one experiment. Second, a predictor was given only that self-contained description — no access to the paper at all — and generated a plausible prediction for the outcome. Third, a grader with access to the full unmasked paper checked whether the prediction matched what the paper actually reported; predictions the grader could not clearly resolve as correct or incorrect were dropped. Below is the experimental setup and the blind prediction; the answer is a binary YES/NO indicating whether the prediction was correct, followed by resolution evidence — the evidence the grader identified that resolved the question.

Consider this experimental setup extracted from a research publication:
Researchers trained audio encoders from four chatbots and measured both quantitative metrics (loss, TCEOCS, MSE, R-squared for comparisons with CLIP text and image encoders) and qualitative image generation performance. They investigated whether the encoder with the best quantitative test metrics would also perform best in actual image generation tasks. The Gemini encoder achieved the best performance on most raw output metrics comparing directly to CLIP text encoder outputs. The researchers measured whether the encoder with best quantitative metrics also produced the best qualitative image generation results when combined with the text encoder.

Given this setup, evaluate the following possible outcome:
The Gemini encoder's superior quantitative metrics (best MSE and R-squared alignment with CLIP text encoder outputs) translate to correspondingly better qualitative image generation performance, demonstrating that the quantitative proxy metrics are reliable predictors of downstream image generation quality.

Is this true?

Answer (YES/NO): NO